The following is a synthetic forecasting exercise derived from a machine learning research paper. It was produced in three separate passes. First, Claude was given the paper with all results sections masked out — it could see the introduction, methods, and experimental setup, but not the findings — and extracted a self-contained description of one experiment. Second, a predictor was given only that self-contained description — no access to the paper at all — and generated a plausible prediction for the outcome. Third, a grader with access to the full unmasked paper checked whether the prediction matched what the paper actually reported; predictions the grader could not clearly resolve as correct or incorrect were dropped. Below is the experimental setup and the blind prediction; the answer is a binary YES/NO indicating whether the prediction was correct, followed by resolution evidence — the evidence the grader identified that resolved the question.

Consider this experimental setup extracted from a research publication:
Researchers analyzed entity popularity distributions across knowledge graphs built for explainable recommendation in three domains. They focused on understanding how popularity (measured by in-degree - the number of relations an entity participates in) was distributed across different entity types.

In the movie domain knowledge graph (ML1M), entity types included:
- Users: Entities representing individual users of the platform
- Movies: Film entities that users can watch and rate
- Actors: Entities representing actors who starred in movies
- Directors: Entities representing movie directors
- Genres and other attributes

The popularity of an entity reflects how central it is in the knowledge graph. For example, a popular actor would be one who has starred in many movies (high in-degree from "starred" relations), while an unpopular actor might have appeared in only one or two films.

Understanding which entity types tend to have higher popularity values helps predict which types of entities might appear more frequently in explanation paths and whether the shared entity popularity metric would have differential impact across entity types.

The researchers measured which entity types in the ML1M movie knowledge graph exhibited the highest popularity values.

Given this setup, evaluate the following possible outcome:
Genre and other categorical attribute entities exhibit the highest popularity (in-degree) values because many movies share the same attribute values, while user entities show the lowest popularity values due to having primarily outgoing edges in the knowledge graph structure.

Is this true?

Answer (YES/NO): NO